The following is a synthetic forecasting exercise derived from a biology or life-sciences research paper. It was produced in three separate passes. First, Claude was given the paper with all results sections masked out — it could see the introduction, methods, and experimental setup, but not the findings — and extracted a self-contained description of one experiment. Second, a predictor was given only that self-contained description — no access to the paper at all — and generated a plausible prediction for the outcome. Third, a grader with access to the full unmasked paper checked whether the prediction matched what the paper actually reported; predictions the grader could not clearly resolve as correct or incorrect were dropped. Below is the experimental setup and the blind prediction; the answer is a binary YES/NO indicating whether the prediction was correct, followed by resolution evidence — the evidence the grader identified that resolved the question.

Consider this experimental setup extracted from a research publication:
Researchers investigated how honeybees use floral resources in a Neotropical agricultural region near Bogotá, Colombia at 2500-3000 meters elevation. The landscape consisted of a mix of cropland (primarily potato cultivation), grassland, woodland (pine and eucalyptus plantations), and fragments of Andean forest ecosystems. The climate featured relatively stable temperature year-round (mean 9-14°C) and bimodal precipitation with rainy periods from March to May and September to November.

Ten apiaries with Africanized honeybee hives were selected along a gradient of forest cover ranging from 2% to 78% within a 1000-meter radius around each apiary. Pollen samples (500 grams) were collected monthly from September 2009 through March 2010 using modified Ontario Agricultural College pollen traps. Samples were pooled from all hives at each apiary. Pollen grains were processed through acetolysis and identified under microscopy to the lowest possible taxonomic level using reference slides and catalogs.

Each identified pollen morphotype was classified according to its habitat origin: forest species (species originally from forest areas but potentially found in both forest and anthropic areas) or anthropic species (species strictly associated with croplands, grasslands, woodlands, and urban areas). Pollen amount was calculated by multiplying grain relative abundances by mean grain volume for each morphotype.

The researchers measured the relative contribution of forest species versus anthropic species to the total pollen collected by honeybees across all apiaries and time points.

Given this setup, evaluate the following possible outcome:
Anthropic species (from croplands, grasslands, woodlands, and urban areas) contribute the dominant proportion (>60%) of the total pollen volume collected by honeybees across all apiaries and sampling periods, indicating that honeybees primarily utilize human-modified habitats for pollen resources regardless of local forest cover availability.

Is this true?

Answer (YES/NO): YES